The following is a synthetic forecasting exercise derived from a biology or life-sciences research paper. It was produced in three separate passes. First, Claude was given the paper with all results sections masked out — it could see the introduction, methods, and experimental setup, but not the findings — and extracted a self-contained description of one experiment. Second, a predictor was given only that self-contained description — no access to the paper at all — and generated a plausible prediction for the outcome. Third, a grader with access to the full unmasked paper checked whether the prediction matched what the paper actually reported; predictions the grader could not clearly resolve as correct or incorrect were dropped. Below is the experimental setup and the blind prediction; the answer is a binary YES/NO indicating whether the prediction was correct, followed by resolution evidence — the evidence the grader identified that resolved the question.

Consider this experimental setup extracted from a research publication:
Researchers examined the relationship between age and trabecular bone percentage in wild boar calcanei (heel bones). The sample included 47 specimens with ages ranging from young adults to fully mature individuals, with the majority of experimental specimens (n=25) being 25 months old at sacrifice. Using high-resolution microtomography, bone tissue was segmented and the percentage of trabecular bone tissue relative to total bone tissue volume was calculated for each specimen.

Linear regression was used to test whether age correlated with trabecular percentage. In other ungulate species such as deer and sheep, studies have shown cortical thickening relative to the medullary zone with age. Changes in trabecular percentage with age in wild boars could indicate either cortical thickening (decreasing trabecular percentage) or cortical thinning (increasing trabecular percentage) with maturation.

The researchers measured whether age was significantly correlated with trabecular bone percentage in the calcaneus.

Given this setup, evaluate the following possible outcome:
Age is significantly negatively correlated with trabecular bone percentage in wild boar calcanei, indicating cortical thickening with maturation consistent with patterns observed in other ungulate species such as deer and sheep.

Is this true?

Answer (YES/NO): NO